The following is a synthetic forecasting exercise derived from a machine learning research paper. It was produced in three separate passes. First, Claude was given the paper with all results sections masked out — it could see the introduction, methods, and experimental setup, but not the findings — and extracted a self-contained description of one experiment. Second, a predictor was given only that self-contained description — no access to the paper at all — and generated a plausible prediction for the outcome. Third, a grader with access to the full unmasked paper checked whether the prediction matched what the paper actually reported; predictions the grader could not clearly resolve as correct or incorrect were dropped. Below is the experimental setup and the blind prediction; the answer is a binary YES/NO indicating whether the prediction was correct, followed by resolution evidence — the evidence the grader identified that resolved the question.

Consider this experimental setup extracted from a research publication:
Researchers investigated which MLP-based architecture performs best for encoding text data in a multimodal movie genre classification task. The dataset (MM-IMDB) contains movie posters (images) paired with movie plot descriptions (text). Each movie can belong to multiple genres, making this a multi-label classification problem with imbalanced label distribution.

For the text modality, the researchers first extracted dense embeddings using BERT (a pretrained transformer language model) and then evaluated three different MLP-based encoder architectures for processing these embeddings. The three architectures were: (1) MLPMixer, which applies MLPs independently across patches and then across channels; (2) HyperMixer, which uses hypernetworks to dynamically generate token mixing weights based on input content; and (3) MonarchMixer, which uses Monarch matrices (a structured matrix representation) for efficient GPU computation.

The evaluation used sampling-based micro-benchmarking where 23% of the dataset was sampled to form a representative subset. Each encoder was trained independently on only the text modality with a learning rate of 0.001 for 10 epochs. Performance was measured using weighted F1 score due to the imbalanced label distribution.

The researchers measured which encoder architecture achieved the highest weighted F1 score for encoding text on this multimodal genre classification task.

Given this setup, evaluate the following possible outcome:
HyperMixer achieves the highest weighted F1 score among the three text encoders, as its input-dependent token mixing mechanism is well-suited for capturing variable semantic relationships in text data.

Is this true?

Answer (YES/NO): NO